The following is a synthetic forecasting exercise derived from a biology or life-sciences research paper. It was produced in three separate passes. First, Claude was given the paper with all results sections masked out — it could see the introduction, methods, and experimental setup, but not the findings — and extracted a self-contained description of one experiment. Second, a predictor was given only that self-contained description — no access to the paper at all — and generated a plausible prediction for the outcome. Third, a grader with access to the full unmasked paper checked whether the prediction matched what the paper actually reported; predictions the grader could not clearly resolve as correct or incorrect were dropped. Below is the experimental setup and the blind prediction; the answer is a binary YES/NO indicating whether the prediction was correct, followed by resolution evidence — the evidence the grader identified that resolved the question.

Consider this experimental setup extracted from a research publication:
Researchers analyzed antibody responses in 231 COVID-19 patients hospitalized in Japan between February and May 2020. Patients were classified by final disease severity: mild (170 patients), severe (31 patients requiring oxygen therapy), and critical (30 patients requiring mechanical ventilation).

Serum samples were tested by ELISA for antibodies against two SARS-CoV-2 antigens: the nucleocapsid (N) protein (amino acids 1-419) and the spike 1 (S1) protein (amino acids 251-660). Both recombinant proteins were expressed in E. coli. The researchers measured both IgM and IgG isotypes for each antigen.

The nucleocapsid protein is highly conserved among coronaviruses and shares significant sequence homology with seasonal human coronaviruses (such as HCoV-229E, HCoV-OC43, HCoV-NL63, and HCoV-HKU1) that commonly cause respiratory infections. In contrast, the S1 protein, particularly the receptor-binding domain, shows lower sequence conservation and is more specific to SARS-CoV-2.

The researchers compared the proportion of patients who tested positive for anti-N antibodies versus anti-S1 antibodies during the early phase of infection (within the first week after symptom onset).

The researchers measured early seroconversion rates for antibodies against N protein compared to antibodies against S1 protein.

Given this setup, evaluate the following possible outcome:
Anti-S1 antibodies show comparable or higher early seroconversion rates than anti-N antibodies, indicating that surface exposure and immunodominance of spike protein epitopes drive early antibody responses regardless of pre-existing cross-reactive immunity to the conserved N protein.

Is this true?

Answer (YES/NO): NO